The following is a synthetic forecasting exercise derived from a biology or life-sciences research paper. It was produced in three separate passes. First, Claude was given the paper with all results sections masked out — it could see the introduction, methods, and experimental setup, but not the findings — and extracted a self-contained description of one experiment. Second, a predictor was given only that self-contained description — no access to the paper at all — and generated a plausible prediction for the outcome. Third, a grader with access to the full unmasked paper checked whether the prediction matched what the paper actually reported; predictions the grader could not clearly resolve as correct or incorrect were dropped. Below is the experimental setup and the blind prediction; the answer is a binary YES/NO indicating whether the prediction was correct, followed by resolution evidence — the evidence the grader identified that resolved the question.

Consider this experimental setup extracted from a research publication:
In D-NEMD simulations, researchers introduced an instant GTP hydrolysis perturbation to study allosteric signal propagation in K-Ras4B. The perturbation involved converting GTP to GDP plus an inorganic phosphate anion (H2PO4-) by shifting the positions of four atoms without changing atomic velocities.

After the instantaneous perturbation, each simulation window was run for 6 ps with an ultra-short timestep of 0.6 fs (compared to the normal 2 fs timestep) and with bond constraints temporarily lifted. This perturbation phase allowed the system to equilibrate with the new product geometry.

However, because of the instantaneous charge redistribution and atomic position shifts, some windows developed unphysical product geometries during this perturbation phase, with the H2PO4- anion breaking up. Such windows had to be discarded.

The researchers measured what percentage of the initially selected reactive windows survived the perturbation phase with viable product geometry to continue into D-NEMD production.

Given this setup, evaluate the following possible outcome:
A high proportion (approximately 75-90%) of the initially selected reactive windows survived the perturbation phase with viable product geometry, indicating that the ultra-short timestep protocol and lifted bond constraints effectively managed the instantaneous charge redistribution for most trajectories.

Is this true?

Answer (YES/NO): YES